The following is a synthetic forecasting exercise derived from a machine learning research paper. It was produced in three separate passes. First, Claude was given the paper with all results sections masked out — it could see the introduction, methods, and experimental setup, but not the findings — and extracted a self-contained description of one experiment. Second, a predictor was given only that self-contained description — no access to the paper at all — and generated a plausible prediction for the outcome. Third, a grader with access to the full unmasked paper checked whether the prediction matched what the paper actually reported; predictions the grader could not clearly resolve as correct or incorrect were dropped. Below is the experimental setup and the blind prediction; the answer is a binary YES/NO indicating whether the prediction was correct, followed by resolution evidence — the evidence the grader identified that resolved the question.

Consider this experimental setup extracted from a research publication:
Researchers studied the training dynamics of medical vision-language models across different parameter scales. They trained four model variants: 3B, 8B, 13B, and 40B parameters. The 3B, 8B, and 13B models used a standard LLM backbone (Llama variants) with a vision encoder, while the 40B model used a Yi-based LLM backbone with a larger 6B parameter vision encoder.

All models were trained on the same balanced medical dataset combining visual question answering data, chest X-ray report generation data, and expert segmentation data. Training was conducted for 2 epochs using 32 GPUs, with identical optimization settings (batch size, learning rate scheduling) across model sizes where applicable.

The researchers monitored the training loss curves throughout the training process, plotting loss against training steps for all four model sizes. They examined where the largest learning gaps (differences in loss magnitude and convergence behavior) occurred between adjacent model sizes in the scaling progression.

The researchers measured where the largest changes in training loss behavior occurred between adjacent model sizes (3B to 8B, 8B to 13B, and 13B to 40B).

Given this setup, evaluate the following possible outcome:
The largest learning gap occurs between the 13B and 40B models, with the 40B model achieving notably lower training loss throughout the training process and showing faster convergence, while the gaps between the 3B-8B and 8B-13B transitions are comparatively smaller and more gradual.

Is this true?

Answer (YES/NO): NO